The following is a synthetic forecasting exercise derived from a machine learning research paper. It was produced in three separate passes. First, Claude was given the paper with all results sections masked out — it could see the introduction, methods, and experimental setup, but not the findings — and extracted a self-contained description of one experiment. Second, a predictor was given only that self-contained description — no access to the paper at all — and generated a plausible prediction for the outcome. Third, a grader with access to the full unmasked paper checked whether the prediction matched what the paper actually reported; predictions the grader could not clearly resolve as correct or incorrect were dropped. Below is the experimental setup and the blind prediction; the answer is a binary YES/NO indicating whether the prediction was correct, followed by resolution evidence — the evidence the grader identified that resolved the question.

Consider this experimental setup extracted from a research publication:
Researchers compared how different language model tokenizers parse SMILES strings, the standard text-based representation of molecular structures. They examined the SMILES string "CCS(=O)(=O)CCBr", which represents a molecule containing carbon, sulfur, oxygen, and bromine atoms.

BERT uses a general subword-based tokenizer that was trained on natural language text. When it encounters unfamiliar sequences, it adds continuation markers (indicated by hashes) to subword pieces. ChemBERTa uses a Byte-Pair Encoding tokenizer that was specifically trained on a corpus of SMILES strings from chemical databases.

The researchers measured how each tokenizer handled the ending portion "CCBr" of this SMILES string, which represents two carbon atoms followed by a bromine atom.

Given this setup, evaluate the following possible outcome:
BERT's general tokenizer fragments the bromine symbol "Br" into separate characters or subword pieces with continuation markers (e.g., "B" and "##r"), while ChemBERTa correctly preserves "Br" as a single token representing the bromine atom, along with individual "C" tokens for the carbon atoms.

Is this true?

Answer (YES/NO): NO